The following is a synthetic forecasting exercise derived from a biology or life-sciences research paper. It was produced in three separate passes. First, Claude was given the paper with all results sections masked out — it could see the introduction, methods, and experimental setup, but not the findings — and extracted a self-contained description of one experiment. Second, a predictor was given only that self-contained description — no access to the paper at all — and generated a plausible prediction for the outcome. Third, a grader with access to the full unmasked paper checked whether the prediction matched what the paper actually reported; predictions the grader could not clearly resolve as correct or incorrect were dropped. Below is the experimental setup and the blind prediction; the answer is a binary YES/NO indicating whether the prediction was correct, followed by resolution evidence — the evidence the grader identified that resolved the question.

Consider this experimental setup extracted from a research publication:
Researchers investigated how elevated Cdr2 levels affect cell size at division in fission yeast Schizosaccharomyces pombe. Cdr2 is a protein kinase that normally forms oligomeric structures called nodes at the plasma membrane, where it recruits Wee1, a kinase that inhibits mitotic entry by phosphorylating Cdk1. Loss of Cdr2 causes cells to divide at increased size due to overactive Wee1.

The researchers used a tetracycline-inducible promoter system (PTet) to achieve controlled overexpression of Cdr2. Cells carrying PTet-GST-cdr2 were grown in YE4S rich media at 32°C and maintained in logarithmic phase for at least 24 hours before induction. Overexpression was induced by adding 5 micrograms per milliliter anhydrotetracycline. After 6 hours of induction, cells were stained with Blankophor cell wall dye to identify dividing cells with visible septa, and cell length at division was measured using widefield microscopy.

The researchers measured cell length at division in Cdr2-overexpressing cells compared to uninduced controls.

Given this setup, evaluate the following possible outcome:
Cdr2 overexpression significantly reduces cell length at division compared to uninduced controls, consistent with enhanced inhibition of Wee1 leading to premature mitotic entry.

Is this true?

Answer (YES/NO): YES